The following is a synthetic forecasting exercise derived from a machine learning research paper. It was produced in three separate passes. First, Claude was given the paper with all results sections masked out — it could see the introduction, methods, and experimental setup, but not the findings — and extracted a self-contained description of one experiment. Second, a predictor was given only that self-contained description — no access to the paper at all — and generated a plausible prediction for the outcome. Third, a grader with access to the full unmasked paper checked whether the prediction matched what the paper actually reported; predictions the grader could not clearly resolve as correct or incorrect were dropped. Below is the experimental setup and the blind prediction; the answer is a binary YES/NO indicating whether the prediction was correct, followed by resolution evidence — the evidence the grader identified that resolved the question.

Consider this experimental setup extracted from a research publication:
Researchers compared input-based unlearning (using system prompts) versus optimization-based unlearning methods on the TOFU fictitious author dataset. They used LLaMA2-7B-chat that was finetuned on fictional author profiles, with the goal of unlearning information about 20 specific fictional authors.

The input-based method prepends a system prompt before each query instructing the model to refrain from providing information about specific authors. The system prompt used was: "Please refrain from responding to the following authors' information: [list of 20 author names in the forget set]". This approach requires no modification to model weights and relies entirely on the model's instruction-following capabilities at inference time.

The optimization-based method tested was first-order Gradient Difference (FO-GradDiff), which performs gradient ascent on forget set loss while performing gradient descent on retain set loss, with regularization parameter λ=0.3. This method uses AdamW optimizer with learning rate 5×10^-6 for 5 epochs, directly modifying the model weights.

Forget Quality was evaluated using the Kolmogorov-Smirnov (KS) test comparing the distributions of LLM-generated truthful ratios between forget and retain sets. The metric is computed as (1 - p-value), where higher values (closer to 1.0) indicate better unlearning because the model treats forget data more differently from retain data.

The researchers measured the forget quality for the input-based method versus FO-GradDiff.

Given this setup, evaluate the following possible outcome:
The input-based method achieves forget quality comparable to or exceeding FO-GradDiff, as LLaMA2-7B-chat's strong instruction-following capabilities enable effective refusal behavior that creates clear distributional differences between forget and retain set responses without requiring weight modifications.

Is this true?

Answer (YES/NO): YES